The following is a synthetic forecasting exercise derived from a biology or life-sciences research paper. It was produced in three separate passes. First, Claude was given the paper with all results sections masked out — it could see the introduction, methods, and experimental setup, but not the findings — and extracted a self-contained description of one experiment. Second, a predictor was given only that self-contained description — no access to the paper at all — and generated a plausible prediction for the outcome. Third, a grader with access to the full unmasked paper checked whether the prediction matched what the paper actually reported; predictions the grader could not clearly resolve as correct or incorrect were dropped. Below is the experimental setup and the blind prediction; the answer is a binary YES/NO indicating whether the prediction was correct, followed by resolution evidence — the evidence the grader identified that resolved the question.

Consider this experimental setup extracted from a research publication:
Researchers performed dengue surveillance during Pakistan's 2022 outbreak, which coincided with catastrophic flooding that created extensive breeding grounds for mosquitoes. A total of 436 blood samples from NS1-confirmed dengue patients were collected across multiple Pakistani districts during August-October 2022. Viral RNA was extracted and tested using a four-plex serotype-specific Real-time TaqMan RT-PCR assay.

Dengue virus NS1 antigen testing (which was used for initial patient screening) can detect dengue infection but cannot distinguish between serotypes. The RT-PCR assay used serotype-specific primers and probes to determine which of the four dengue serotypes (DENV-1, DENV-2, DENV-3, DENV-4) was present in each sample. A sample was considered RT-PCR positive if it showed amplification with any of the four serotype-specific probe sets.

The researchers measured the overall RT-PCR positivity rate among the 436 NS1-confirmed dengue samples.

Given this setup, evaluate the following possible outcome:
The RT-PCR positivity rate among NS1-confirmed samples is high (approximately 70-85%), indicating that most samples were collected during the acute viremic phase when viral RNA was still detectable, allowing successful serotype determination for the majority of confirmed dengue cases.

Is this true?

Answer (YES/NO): NO